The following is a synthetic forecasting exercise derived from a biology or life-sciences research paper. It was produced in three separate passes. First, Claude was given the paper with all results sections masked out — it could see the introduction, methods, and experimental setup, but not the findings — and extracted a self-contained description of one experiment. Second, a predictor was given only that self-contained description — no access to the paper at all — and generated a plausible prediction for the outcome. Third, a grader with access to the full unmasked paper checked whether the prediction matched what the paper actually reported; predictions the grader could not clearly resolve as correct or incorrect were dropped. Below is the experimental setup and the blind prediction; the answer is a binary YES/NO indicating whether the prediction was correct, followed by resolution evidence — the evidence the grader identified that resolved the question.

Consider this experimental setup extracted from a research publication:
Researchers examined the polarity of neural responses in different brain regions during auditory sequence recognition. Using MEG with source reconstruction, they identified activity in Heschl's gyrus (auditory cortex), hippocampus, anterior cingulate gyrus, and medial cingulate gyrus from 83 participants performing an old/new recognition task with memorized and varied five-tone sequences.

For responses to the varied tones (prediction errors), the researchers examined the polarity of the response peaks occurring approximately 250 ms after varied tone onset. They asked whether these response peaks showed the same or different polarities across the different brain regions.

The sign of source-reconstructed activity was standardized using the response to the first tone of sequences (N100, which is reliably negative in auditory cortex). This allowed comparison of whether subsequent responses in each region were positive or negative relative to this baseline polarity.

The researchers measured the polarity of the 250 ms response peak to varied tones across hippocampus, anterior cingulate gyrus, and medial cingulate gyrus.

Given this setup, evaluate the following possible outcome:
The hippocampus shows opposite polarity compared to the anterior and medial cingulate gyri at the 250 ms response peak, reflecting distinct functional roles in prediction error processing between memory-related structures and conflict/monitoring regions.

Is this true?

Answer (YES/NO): NO